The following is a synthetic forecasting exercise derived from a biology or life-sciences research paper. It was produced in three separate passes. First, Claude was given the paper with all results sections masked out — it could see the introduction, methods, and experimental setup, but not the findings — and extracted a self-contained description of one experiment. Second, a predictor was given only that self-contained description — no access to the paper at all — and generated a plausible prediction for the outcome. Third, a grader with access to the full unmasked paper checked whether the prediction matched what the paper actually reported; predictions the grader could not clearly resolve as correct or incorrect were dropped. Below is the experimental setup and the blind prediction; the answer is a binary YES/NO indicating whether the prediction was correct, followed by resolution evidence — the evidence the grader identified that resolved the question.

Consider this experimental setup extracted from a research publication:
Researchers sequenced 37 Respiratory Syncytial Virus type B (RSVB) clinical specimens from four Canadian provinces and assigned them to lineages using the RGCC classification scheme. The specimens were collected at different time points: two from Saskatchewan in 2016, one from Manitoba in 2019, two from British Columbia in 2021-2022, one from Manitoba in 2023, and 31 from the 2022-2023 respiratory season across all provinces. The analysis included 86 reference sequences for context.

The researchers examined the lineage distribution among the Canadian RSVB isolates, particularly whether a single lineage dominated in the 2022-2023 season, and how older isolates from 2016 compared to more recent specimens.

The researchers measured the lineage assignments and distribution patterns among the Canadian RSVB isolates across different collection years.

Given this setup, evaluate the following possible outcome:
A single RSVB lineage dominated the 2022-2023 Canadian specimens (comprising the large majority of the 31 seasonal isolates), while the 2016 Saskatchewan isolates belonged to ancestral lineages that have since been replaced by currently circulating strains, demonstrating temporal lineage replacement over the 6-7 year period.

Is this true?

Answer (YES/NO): YES